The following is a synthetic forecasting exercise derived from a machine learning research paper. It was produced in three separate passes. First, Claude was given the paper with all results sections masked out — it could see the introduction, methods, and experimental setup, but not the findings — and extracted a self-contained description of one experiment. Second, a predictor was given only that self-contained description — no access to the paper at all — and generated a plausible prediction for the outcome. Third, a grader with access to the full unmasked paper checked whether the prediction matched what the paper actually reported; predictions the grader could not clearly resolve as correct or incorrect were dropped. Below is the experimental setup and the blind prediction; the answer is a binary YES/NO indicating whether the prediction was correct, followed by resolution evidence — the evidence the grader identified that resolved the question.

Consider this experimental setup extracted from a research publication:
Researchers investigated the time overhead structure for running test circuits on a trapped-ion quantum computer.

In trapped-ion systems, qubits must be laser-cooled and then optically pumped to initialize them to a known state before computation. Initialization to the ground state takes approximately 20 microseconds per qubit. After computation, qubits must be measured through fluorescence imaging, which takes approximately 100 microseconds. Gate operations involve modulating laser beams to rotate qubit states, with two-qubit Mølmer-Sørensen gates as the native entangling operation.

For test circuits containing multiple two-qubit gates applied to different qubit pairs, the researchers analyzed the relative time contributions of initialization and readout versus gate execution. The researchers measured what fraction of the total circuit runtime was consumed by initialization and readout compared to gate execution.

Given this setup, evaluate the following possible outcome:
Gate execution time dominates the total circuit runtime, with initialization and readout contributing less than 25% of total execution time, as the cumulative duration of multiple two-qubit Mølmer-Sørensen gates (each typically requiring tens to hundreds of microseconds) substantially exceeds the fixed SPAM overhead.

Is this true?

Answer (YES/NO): NO